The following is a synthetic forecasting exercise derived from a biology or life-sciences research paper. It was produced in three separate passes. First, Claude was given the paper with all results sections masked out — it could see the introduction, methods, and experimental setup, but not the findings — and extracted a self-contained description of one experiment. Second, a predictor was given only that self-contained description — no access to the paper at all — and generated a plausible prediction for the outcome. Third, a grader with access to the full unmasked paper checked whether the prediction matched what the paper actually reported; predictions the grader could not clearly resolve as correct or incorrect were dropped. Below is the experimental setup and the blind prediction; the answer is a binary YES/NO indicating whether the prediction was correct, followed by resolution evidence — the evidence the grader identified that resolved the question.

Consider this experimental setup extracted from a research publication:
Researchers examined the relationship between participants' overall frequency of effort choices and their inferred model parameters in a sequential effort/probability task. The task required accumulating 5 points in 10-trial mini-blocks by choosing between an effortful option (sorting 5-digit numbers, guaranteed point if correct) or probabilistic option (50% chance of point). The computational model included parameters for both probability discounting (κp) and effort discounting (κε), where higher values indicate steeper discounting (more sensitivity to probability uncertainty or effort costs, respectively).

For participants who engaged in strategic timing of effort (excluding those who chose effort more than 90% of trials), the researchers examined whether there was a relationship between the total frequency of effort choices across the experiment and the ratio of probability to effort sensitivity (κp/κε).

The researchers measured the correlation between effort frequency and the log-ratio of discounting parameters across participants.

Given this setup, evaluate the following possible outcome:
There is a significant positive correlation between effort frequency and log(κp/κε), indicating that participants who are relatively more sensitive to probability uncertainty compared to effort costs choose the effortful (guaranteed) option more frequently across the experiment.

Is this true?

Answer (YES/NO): YES